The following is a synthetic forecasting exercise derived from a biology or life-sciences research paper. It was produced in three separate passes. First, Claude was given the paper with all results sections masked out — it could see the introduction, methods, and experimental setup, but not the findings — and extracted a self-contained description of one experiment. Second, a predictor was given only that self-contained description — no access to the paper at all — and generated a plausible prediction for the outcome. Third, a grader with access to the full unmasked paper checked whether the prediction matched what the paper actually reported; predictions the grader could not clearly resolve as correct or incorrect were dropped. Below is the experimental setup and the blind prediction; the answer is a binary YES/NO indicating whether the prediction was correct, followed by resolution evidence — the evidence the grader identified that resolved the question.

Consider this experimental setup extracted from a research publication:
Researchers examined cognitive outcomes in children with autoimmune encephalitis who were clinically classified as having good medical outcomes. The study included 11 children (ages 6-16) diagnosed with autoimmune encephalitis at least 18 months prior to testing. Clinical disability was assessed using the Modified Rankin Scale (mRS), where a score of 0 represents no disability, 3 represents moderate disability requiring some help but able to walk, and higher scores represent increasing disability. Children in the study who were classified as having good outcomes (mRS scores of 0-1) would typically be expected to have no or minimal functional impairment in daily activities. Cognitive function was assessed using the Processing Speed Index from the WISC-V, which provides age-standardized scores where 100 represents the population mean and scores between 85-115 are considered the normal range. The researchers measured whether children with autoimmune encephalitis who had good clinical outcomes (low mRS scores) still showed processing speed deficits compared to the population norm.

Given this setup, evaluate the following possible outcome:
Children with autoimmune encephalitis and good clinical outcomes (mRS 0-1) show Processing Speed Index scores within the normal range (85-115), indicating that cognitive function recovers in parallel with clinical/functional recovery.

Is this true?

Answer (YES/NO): NO